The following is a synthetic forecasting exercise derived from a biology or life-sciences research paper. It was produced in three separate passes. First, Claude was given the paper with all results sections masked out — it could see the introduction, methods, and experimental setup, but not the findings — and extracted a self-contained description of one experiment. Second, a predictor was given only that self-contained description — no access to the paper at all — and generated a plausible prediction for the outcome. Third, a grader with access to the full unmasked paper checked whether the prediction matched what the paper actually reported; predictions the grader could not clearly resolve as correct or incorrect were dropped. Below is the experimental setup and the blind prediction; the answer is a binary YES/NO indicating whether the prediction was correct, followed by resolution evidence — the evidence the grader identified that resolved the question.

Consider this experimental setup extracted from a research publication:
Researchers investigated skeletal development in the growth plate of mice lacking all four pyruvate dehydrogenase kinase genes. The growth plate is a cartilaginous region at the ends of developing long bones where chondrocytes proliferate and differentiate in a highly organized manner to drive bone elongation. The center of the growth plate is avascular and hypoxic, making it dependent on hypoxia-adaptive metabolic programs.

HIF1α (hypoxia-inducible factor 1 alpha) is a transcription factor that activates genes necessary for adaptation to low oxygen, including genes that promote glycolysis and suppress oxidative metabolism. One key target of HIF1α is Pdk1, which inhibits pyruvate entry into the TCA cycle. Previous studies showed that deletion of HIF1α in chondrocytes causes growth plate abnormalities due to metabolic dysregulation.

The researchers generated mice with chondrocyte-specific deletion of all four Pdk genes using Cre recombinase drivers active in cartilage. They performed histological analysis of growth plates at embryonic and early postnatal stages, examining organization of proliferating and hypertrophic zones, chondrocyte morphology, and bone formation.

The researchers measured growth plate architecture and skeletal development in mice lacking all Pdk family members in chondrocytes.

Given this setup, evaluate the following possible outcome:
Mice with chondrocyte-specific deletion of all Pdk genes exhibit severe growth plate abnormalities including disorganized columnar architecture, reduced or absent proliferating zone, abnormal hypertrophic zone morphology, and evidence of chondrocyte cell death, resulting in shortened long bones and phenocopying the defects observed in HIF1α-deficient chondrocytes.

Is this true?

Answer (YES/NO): NO